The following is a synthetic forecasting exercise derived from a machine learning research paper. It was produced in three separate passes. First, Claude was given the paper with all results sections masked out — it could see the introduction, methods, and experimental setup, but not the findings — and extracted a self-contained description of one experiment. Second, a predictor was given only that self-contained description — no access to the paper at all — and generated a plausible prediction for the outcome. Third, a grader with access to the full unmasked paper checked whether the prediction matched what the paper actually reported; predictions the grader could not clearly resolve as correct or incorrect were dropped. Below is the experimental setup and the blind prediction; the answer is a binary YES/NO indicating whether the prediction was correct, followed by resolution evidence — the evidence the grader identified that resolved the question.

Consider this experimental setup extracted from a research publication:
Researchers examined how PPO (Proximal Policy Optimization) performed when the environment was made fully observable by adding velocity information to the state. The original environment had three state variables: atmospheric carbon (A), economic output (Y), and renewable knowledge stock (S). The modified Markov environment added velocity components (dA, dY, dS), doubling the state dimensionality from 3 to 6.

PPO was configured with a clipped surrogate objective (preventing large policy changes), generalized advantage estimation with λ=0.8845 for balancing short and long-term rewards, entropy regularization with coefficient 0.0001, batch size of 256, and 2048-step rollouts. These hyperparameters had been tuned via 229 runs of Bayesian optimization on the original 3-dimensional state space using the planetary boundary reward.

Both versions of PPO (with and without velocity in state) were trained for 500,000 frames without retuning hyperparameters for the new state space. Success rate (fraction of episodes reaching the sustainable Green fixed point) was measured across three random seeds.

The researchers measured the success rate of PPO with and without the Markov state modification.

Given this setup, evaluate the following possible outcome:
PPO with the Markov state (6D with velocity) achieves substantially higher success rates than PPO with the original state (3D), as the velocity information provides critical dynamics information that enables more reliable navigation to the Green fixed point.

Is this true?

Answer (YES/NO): NO